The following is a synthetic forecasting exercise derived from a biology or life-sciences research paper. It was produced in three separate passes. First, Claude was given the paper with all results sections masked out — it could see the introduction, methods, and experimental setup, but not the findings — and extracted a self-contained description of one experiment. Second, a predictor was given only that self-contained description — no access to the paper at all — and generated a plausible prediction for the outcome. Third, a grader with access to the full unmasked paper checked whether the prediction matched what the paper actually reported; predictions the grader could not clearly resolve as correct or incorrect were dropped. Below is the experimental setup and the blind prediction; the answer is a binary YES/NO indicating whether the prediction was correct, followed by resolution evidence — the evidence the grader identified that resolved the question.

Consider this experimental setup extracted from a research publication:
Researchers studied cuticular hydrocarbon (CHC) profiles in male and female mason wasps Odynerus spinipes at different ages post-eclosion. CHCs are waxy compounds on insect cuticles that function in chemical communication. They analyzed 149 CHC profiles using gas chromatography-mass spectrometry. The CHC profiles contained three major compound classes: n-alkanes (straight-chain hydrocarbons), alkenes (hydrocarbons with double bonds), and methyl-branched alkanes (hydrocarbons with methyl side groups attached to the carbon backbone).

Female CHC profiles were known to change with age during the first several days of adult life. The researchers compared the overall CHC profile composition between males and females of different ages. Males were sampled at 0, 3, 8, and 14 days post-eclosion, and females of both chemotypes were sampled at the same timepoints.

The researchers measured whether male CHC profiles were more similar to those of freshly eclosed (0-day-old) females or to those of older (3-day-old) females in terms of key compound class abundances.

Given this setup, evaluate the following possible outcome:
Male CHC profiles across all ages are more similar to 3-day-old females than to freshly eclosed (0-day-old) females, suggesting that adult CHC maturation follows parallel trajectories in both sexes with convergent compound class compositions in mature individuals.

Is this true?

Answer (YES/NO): NO